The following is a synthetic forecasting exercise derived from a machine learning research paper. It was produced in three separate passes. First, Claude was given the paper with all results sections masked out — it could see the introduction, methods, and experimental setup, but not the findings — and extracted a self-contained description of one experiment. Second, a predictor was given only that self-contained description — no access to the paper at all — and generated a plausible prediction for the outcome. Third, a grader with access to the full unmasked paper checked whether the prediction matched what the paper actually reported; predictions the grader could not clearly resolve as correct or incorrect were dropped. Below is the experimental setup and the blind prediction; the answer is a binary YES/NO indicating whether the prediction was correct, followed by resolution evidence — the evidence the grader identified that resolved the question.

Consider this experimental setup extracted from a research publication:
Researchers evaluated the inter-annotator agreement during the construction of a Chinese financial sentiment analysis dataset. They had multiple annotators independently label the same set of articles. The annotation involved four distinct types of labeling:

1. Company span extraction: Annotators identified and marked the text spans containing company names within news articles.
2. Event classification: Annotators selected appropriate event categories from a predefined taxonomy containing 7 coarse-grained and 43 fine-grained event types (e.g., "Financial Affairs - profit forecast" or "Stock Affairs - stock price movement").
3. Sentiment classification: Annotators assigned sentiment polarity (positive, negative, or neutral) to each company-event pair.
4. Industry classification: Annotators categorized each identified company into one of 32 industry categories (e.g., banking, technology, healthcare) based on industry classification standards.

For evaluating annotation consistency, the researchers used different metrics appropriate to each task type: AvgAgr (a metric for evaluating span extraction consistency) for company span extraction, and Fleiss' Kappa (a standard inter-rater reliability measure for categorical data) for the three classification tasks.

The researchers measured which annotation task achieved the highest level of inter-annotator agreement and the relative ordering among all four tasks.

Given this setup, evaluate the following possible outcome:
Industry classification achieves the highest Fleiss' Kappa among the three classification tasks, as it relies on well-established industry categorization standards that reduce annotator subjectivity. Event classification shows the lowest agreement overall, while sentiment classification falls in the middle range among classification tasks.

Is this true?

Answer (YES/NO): YES